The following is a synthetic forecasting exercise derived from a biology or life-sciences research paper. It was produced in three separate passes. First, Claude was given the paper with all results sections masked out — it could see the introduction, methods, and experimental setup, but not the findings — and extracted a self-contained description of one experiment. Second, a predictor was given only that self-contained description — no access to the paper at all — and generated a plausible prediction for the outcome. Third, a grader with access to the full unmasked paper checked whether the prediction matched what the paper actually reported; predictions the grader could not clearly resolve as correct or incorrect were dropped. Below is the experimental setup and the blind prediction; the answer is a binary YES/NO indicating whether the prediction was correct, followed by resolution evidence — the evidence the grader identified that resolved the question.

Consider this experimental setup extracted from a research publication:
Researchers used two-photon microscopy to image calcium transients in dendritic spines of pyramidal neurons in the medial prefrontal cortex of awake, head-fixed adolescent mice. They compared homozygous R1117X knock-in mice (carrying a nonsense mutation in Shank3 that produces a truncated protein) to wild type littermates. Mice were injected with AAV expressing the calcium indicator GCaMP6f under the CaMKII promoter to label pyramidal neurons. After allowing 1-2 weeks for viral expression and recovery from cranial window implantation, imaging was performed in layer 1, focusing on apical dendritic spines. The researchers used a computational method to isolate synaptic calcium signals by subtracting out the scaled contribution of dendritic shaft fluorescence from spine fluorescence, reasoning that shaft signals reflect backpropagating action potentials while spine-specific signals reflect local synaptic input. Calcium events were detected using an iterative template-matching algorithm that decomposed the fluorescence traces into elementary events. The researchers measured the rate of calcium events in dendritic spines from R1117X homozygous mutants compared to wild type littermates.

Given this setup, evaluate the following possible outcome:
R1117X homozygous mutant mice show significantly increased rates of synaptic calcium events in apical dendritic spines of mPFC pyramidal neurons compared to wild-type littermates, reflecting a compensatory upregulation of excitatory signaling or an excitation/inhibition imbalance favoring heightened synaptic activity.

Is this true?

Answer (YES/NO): YES